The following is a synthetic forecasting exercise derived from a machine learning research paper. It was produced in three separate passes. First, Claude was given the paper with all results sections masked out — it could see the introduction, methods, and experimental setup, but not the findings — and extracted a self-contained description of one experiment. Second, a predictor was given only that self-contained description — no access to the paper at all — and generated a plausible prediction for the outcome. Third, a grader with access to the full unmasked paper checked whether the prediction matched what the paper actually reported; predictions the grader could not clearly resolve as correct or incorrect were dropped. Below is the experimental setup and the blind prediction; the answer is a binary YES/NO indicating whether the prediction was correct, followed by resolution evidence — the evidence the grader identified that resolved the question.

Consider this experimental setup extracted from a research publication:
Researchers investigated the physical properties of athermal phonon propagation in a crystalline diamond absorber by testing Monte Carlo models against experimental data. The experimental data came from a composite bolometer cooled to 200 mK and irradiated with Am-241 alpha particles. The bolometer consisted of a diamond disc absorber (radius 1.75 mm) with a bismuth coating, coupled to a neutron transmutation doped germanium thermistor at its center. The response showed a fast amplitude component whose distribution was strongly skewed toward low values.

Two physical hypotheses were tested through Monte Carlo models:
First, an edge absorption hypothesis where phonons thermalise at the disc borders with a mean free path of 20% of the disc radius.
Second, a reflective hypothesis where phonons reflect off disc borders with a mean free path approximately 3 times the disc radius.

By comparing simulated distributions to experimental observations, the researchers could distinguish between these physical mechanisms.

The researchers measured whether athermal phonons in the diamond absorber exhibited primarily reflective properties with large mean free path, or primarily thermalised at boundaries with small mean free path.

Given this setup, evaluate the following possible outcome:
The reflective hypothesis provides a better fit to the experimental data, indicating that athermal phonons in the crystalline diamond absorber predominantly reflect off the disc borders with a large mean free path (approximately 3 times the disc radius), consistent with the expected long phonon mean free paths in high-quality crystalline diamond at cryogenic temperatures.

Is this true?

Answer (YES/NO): YES